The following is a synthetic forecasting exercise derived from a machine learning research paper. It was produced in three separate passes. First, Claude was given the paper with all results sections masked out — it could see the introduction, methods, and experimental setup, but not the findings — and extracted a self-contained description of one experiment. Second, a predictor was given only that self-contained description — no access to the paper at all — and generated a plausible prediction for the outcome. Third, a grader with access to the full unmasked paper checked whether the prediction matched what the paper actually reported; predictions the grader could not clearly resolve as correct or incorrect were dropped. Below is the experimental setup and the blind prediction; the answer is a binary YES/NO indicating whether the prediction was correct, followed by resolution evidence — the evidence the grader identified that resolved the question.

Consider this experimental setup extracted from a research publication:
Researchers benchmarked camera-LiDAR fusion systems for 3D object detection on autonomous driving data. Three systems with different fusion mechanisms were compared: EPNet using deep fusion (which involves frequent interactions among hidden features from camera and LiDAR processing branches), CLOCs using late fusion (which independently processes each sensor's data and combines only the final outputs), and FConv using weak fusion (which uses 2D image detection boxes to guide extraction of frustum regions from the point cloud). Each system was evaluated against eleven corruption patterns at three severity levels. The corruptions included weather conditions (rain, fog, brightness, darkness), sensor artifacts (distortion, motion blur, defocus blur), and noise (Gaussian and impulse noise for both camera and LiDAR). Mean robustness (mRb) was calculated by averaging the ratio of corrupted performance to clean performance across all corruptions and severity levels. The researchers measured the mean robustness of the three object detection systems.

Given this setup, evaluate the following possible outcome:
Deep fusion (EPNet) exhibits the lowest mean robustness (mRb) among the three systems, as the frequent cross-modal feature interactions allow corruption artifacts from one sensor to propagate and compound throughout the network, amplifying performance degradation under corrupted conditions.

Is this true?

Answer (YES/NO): NO